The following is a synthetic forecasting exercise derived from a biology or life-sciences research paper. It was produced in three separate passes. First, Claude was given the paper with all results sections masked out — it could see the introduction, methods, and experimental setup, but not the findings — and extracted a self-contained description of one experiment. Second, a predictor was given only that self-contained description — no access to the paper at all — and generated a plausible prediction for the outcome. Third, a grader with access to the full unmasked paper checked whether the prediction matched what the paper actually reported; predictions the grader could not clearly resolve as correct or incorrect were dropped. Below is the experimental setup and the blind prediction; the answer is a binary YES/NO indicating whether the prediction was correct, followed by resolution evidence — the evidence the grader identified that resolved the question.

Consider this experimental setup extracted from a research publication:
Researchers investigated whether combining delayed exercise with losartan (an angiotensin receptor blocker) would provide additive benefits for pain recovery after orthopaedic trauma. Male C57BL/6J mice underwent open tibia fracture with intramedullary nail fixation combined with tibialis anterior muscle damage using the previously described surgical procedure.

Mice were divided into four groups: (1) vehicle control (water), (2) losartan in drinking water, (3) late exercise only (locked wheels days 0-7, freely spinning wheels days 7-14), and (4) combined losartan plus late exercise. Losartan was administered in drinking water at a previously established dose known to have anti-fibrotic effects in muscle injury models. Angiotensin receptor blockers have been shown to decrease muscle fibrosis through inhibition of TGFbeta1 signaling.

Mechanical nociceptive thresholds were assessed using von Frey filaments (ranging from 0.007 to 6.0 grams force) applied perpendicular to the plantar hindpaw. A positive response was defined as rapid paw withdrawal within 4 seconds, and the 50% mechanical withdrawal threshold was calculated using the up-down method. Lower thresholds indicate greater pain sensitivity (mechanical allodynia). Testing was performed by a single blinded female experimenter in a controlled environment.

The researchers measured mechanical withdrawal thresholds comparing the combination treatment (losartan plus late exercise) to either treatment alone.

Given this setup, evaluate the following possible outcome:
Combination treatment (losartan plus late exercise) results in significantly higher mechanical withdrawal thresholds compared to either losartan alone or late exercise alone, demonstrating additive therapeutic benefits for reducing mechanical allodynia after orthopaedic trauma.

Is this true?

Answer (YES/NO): NO